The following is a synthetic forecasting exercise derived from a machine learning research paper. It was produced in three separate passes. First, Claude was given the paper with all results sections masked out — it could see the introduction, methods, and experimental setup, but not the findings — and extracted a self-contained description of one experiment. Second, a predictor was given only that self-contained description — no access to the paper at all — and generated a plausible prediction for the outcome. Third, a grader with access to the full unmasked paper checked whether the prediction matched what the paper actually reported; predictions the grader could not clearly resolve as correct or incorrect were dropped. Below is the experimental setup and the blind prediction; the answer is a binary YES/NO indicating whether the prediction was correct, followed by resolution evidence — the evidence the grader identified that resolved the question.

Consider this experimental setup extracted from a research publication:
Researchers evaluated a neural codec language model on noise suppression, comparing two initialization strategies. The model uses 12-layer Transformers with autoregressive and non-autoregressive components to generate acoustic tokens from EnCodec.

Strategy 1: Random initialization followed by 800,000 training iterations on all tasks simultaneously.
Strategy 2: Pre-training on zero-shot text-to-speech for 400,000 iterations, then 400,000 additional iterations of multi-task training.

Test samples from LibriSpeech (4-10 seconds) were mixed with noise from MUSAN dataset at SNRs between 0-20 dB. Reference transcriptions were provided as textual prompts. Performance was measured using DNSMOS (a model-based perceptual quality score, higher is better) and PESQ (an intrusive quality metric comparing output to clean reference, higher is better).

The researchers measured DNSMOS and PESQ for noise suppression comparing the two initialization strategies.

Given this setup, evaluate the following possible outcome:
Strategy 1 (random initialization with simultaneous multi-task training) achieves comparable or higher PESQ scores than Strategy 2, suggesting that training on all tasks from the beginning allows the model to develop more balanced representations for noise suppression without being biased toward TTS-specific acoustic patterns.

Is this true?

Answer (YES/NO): YES